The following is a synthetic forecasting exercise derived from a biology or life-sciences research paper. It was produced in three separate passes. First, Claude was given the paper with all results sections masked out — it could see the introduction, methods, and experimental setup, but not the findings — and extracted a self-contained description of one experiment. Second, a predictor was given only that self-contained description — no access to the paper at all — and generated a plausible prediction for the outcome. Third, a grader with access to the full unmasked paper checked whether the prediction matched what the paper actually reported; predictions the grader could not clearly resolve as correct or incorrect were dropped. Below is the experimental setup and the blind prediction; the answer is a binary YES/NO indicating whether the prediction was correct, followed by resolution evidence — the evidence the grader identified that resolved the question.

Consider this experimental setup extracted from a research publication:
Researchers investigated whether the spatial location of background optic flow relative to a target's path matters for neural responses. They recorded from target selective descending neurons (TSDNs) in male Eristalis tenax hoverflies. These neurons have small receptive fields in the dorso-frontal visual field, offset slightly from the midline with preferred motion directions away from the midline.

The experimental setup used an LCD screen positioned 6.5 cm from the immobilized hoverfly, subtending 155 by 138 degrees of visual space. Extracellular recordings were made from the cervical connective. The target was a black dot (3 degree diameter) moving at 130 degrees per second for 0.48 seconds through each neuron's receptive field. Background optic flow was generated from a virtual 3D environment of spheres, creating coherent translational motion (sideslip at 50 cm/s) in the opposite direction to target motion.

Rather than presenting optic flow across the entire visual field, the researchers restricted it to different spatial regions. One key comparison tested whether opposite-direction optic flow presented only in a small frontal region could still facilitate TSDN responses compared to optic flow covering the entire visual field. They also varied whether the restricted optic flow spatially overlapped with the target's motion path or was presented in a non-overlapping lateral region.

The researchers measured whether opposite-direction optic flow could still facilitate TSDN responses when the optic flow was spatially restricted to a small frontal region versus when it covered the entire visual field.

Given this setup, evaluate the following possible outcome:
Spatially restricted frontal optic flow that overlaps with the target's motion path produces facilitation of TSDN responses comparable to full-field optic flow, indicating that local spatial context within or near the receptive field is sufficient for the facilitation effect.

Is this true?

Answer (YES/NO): YES